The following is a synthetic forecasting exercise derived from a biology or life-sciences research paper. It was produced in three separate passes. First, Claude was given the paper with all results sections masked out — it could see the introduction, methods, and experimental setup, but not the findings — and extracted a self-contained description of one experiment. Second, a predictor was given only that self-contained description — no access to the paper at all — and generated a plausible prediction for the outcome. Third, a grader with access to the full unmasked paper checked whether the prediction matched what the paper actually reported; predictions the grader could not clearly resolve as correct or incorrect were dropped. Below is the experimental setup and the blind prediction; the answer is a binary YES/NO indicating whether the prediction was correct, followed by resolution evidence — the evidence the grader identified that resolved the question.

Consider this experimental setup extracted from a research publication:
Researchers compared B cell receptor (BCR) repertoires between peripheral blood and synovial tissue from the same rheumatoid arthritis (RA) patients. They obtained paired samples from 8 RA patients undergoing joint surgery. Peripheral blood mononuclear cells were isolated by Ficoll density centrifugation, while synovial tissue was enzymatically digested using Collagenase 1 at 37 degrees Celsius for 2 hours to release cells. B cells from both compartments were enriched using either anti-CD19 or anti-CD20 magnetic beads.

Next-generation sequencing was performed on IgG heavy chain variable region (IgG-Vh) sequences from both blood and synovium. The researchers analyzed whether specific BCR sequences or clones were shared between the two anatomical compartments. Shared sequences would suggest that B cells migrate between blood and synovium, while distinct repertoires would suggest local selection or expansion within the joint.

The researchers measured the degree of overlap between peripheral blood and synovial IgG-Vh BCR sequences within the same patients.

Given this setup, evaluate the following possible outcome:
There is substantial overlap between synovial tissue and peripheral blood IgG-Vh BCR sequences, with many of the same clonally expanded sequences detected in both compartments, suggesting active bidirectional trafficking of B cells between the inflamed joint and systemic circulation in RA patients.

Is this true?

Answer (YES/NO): NO